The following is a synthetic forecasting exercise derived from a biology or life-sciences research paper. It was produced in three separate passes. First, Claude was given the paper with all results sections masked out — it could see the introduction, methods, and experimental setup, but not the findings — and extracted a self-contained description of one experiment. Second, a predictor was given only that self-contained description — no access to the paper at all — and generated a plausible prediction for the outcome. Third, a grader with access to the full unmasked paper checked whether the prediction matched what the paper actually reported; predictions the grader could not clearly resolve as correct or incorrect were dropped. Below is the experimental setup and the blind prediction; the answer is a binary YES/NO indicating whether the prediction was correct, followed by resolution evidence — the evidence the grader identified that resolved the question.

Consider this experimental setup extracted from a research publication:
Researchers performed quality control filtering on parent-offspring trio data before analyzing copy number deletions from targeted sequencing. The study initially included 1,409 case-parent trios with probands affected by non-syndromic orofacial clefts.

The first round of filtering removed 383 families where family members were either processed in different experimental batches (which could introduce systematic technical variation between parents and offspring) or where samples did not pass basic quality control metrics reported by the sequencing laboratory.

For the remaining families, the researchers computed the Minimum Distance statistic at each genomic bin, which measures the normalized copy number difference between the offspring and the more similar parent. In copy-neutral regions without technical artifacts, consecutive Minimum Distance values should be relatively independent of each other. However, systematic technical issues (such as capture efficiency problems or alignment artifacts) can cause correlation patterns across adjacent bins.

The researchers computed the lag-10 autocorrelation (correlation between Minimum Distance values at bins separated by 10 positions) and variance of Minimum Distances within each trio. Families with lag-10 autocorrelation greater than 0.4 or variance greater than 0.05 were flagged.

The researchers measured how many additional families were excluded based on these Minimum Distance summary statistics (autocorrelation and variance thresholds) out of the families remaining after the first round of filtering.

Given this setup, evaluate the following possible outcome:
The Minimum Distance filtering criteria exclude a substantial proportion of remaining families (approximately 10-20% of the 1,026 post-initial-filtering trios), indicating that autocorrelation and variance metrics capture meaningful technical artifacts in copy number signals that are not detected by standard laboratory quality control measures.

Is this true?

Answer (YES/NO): NO